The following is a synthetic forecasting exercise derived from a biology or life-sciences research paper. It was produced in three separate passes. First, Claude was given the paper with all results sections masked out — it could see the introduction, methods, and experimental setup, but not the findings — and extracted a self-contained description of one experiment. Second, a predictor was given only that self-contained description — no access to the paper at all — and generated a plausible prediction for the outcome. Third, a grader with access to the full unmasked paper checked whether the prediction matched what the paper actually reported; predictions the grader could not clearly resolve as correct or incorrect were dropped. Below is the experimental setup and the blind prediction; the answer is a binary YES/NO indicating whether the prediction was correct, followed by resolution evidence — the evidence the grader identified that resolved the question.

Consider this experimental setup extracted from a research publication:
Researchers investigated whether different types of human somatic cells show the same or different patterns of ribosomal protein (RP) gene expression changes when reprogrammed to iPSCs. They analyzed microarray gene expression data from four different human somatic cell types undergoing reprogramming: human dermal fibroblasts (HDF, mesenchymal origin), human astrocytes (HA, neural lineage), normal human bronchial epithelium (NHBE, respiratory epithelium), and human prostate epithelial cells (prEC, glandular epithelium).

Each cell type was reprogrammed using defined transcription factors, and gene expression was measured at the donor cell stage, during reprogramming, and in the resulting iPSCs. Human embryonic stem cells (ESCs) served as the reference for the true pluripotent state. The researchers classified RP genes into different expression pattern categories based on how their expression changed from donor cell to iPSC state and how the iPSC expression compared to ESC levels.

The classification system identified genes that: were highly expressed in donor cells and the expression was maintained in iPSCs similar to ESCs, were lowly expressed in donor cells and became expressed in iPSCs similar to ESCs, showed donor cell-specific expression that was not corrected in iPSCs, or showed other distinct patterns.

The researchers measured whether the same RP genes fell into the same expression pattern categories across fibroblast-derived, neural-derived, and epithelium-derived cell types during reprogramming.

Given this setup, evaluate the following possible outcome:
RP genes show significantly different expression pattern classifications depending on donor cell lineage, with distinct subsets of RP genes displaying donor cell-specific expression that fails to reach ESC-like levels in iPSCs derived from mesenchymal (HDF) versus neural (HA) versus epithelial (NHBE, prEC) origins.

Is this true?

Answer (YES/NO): YES